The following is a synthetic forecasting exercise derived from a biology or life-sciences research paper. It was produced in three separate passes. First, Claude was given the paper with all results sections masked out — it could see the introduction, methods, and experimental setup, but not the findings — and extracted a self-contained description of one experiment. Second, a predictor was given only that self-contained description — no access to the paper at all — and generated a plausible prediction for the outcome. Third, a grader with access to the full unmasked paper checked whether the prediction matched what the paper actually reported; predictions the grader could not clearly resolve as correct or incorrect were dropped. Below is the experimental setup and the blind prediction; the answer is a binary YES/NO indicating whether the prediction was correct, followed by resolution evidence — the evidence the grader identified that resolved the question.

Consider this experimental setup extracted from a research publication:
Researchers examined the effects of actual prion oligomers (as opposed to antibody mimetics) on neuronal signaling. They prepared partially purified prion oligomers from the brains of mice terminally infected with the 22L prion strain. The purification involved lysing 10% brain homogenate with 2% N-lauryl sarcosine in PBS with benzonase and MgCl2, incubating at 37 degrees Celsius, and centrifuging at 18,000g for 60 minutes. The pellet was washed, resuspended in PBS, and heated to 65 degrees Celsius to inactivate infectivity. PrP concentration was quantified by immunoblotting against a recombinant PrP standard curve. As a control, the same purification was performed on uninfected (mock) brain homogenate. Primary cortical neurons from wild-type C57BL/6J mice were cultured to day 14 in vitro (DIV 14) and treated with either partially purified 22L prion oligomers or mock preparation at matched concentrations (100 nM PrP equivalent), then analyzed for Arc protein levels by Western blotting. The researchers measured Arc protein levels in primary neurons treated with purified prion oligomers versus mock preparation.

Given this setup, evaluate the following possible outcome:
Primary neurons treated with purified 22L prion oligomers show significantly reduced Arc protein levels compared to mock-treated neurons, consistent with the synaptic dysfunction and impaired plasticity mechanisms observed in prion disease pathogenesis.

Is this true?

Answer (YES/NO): NO